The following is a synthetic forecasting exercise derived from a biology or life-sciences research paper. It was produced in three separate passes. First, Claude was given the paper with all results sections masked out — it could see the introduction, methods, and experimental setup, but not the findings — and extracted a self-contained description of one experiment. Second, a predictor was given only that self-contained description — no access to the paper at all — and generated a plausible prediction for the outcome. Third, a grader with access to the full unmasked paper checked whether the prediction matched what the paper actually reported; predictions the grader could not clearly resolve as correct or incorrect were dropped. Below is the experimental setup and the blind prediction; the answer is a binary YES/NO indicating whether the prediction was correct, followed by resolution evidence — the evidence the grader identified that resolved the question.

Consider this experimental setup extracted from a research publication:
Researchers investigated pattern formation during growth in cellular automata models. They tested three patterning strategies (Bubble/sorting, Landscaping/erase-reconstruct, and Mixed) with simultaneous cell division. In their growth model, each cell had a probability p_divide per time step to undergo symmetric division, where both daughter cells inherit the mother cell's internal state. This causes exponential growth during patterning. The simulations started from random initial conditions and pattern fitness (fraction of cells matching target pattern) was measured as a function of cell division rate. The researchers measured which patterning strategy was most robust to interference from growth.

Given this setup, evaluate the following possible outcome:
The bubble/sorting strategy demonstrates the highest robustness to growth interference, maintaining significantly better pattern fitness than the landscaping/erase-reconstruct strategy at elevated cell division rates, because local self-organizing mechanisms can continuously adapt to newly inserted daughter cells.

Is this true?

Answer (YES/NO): YES